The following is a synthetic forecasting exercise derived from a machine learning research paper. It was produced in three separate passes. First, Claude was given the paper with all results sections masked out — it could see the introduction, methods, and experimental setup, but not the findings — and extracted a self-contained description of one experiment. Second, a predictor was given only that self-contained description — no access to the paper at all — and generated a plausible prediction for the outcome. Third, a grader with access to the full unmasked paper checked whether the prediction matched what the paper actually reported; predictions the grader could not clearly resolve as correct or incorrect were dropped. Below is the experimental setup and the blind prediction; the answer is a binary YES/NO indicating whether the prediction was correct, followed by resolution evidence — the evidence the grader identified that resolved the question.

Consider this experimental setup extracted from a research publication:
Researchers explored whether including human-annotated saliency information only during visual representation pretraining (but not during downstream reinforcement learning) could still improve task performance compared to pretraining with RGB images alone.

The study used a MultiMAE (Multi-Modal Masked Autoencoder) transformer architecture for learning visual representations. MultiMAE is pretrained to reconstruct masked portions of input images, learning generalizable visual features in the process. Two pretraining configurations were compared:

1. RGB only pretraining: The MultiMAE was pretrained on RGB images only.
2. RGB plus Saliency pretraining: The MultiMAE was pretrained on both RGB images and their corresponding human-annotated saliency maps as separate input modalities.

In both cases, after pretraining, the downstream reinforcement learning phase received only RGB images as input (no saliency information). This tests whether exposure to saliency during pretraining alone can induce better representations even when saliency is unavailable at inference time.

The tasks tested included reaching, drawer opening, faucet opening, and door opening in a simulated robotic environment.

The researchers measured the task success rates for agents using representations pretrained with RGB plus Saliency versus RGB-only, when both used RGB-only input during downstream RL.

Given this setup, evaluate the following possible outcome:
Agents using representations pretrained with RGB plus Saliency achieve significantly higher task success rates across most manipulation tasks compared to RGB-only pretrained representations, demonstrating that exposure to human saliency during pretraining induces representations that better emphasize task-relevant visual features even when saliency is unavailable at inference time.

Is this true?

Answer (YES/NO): YES